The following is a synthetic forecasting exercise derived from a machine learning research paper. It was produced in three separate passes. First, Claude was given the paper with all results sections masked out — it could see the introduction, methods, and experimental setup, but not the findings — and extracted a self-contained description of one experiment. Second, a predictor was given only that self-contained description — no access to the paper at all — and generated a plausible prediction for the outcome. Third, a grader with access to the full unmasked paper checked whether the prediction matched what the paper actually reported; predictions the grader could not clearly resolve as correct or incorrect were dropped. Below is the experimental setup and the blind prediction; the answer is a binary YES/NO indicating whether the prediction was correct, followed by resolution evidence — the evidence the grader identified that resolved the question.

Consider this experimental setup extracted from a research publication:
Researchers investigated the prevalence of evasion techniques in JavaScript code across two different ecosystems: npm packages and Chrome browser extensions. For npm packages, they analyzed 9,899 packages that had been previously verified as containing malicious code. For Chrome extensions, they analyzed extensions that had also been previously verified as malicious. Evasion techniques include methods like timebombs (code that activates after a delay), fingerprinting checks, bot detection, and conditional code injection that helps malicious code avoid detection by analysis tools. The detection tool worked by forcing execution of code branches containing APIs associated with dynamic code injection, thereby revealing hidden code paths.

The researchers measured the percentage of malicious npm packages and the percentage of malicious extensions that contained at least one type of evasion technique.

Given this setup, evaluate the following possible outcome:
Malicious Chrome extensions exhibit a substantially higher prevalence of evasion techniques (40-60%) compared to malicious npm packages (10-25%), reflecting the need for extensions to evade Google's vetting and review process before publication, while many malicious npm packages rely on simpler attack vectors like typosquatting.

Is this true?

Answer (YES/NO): NO